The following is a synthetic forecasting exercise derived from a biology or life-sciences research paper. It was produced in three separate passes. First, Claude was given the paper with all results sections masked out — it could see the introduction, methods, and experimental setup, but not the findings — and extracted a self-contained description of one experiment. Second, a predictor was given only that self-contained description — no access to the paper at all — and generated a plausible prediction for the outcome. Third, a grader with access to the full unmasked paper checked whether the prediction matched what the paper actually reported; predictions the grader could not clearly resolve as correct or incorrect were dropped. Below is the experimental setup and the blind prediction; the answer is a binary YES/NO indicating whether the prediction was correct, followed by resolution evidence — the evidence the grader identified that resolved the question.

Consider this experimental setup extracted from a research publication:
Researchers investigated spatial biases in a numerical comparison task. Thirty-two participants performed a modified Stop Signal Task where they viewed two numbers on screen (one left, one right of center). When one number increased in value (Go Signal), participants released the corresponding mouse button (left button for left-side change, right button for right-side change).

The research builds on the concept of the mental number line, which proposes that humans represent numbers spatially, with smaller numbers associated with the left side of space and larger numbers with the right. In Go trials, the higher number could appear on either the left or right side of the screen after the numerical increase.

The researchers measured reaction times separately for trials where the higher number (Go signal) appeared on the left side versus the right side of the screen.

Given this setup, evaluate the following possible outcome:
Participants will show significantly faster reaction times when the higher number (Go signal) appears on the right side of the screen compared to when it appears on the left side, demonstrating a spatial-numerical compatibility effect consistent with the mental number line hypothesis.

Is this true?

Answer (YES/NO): YES